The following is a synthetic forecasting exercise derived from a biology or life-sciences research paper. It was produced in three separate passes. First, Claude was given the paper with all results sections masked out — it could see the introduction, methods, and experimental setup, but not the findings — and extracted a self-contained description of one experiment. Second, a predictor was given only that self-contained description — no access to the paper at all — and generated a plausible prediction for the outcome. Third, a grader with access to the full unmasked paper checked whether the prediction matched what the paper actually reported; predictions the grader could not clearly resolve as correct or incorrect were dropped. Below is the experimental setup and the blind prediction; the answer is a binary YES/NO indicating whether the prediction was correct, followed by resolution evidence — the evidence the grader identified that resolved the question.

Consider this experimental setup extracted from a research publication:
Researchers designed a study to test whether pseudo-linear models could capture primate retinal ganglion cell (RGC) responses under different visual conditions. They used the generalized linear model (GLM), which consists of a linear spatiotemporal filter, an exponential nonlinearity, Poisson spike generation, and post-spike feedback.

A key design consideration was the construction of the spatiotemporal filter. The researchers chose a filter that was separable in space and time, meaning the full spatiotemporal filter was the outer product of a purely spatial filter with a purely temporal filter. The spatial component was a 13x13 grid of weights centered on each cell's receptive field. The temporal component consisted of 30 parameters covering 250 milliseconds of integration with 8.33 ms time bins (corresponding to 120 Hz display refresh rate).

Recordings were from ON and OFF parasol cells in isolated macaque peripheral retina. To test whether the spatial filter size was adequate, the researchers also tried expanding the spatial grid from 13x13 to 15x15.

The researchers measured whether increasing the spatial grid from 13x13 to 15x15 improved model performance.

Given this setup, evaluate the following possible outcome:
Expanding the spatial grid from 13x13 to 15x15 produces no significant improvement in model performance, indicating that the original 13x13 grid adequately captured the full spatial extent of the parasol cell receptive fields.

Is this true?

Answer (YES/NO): YES